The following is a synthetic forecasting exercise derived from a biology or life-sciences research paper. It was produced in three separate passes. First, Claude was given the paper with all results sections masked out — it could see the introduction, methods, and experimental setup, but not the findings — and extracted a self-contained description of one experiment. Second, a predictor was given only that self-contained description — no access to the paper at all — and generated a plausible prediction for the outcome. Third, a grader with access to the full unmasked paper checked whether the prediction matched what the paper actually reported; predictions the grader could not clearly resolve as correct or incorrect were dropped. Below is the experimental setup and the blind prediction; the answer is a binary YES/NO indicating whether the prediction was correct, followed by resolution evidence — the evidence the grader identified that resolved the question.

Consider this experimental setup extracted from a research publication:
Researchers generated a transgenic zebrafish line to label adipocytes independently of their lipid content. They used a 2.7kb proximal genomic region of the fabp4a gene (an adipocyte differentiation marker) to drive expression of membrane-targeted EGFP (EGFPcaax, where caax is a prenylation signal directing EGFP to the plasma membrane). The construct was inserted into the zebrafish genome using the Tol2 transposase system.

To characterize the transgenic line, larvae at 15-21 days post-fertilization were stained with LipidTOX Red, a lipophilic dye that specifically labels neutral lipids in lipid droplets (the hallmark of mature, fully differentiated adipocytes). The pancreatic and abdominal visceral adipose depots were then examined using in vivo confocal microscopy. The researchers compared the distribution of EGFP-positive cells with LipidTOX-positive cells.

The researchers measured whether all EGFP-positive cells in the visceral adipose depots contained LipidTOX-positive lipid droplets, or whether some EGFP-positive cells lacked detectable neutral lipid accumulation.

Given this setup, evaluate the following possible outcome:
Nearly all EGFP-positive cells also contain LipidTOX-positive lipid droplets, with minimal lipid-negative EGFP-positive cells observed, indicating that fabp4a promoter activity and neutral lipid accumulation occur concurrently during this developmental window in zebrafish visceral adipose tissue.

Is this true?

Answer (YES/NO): NO